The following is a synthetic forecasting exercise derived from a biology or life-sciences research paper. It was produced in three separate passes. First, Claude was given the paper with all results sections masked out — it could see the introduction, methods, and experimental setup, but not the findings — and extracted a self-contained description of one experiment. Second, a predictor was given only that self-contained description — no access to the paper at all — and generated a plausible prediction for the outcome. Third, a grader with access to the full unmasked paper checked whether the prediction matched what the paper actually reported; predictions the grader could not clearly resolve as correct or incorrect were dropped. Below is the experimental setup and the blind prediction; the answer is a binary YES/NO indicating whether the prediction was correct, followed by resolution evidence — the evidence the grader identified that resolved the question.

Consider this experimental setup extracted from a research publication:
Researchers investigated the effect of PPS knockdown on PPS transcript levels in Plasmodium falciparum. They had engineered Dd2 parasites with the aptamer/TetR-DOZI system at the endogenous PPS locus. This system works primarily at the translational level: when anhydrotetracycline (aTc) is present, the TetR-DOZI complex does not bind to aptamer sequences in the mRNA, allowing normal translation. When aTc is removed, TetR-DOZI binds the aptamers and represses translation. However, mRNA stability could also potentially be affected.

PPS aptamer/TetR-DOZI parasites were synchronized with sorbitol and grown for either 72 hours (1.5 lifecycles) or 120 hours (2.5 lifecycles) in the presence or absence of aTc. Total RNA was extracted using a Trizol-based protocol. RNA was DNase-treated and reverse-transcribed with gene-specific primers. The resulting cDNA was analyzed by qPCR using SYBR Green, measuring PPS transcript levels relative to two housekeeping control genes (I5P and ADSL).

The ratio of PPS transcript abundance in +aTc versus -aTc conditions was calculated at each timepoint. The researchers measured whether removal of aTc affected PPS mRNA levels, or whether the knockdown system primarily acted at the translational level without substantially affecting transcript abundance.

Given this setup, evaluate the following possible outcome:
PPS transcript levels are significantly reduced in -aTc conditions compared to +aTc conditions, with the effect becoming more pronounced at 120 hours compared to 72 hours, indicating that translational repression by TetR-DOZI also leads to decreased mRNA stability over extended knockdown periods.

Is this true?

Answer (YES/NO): NO